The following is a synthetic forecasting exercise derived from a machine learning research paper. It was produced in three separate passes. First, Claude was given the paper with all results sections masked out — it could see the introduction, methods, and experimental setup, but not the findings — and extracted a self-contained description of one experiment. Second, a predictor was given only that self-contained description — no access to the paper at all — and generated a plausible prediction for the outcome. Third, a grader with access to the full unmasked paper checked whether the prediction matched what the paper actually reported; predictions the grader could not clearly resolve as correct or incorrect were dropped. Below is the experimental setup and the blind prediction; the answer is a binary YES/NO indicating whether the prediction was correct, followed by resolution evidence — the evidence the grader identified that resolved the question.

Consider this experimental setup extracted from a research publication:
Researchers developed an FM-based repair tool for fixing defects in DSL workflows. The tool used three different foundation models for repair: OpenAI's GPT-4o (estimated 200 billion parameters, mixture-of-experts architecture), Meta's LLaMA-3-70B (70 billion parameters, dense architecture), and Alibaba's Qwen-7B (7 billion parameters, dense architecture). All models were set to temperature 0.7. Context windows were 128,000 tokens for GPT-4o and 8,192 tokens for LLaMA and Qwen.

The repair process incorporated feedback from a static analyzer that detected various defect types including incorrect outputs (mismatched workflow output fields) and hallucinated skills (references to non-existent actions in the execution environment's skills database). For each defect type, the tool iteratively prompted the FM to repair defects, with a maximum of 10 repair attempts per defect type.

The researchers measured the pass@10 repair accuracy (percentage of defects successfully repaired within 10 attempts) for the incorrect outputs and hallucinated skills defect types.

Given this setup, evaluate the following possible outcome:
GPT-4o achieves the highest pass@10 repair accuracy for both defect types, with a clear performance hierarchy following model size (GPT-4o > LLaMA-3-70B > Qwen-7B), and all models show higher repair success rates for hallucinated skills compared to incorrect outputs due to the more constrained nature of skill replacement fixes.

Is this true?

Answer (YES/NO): NO